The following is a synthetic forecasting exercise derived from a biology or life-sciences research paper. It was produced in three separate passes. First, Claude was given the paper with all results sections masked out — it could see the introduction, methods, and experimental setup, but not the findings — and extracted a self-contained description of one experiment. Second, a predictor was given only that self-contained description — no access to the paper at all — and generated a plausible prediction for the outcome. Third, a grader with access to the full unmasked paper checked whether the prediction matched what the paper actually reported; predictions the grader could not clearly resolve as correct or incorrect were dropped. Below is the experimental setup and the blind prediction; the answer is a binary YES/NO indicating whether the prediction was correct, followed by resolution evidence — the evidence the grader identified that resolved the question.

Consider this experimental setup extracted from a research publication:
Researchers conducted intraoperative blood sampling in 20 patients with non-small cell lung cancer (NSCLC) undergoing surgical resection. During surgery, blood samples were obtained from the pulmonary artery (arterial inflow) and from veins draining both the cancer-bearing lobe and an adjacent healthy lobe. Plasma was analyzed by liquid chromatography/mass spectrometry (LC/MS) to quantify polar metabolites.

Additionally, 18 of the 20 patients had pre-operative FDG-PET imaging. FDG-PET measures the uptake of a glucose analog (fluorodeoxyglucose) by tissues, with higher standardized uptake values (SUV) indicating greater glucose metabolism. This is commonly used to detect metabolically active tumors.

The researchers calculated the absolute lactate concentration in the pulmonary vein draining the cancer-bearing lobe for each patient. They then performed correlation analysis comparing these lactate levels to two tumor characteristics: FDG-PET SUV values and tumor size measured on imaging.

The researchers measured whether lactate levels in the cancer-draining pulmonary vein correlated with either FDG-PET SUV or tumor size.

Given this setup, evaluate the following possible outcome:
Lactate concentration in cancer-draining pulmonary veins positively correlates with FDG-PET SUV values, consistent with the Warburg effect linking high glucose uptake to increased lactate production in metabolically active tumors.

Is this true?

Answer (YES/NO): YES